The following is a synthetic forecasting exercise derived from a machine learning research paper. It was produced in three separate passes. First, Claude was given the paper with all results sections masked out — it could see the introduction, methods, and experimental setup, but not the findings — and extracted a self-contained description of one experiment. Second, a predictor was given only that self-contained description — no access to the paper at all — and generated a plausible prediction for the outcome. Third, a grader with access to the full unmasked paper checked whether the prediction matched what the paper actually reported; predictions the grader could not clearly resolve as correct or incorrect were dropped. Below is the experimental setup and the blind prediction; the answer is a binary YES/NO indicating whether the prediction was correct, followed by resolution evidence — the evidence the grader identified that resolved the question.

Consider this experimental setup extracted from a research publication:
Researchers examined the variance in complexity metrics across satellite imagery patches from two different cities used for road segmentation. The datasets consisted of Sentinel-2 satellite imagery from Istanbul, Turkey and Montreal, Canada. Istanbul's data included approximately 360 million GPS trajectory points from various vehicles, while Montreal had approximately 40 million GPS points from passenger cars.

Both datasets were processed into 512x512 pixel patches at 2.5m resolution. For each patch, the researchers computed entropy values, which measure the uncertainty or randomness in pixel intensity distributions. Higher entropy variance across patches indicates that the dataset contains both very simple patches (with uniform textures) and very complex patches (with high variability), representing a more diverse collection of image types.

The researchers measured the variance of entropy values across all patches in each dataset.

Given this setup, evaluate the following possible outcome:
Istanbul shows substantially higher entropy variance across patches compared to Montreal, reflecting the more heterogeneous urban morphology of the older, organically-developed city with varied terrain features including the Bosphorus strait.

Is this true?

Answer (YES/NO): YES